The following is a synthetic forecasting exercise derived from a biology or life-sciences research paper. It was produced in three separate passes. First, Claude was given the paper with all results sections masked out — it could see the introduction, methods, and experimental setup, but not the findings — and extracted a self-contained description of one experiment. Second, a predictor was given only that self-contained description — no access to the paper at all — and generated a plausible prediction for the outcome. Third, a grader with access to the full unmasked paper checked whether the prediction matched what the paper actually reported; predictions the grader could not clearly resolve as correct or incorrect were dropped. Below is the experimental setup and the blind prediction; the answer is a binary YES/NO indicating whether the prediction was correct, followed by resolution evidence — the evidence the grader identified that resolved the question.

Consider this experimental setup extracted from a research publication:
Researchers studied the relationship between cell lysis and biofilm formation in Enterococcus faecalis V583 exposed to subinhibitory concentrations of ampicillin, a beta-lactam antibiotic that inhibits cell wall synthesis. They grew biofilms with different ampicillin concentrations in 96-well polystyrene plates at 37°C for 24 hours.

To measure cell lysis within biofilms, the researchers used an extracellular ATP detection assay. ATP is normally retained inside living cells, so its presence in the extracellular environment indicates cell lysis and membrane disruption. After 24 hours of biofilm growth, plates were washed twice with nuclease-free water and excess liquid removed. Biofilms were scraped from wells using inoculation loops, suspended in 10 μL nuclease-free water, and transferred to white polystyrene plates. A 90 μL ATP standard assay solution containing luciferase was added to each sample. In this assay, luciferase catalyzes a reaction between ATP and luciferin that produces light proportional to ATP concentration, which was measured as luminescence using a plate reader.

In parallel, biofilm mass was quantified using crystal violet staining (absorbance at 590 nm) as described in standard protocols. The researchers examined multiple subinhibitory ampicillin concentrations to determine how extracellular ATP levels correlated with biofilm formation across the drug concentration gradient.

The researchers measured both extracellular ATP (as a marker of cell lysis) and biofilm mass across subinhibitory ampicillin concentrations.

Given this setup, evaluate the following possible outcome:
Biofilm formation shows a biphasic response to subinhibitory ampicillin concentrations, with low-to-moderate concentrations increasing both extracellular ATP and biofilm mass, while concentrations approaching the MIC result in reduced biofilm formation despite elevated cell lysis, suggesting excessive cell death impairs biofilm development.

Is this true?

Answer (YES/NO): YES